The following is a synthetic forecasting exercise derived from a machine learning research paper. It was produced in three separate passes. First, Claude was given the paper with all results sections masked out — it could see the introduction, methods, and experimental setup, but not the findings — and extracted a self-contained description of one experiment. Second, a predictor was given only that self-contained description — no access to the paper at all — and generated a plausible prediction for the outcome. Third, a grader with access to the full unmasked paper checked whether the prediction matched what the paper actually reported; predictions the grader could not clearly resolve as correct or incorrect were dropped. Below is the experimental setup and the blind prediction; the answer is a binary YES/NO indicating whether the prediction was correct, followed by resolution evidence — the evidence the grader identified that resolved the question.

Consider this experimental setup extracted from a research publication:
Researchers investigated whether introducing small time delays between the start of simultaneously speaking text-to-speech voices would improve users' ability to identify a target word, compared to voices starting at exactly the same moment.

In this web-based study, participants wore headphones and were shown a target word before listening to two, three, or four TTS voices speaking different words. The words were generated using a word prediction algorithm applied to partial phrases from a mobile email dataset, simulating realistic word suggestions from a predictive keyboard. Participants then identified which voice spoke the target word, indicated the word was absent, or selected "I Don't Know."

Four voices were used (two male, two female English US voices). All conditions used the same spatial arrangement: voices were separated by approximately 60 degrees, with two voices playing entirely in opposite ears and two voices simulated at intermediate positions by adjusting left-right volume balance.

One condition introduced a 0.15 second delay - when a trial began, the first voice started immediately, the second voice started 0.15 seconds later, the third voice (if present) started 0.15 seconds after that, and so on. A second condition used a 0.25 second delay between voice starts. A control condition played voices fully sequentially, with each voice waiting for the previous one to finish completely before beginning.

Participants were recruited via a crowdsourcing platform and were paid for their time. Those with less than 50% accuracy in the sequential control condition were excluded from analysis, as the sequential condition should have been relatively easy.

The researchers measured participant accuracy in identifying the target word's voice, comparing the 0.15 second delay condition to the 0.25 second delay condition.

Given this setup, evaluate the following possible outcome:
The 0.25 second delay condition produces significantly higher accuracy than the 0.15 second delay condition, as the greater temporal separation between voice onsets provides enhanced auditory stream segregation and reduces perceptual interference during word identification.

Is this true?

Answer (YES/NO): NO